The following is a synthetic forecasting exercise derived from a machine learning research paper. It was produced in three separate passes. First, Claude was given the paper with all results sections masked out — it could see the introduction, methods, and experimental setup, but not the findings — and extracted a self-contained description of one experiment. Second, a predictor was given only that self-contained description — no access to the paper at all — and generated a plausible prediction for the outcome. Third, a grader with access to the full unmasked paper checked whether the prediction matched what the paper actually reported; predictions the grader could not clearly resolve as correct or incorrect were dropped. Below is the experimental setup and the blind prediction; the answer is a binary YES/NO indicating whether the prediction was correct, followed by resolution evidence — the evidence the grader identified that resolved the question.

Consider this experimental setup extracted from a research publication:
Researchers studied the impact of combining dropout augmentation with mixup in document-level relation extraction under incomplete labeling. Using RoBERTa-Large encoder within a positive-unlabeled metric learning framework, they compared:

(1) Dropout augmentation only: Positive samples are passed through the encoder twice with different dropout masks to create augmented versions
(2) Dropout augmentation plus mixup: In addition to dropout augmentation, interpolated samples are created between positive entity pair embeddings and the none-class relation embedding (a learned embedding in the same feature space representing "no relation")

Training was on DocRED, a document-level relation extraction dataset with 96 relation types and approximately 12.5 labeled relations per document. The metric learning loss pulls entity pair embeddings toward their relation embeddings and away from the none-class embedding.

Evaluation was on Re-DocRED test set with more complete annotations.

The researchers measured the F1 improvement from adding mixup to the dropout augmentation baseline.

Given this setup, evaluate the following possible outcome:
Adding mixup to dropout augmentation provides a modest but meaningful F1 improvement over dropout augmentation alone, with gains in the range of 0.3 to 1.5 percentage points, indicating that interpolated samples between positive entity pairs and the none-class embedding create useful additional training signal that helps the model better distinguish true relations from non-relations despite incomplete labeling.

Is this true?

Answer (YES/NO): NO